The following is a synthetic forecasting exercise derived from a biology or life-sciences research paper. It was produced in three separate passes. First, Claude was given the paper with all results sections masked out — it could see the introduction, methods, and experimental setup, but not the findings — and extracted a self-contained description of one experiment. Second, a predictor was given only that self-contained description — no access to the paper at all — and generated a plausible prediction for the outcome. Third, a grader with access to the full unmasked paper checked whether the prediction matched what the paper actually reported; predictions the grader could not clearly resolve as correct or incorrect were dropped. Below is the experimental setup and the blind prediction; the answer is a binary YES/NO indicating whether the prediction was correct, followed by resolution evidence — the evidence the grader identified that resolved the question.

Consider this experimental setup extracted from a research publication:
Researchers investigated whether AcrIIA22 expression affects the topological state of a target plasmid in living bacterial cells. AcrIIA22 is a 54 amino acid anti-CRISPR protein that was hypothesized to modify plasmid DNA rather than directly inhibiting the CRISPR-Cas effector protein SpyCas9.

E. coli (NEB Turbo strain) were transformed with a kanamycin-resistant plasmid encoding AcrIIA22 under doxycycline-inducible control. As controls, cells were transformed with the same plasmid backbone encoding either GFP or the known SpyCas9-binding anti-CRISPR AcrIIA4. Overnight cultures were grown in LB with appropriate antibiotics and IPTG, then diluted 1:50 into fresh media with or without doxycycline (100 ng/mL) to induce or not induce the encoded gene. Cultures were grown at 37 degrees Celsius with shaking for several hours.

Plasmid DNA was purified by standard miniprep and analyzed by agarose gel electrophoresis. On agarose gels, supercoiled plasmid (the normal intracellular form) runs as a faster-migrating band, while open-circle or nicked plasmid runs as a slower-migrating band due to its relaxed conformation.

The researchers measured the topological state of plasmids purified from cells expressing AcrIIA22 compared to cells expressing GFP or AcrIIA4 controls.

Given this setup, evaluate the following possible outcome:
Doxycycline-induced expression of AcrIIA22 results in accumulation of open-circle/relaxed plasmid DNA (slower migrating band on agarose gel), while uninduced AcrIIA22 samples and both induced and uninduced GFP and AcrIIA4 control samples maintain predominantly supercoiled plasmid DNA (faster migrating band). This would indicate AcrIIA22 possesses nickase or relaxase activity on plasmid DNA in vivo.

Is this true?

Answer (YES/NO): YES